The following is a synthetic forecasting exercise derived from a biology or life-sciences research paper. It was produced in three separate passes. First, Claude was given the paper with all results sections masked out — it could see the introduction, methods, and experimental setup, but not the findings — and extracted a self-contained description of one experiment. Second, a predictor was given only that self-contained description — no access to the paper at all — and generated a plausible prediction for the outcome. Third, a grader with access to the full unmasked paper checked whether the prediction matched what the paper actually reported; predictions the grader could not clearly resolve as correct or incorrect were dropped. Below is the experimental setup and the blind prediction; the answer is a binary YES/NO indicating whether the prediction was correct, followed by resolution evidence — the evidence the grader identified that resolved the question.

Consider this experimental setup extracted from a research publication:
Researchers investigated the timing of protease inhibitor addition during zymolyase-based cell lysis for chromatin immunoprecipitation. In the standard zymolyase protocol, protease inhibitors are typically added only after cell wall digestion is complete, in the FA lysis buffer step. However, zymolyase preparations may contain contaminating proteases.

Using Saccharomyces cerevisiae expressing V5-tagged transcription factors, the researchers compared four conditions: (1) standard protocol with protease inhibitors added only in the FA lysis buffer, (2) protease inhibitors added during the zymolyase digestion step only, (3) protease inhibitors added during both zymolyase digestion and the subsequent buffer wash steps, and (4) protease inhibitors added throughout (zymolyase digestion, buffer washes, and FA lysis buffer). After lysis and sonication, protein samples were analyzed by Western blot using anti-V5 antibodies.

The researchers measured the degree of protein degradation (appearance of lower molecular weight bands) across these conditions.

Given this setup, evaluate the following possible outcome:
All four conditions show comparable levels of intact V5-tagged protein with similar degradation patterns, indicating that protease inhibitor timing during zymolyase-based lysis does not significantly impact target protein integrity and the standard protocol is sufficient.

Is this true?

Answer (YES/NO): NO